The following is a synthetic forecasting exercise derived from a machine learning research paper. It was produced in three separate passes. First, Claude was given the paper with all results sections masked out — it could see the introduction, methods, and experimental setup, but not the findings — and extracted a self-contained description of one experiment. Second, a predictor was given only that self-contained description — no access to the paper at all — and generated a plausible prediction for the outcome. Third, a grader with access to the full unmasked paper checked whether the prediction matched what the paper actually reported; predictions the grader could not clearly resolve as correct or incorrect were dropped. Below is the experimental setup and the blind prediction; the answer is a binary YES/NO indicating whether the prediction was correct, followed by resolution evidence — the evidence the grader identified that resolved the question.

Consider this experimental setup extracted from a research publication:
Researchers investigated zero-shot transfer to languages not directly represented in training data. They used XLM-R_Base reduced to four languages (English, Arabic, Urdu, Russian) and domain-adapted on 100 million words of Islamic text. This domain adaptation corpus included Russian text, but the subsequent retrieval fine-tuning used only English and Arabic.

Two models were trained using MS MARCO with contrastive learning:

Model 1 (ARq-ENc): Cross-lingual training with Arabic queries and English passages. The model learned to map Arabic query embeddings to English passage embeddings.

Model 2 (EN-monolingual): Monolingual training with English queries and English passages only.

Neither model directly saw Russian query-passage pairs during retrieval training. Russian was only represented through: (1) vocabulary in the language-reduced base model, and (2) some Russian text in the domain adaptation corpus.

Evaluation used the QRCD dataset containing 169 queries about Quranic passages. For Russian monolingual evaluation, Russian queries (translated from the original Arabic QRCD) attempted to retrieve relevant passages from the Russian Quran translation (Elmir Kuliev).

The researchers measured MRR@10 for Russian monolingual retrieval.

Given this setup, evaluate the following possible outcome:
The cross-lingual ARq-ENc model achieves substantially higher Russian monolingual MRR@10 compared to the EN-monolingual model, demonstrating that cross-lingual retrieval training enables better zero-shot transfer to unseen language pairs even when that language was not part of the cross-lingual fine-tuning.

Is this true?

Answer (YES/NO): YES